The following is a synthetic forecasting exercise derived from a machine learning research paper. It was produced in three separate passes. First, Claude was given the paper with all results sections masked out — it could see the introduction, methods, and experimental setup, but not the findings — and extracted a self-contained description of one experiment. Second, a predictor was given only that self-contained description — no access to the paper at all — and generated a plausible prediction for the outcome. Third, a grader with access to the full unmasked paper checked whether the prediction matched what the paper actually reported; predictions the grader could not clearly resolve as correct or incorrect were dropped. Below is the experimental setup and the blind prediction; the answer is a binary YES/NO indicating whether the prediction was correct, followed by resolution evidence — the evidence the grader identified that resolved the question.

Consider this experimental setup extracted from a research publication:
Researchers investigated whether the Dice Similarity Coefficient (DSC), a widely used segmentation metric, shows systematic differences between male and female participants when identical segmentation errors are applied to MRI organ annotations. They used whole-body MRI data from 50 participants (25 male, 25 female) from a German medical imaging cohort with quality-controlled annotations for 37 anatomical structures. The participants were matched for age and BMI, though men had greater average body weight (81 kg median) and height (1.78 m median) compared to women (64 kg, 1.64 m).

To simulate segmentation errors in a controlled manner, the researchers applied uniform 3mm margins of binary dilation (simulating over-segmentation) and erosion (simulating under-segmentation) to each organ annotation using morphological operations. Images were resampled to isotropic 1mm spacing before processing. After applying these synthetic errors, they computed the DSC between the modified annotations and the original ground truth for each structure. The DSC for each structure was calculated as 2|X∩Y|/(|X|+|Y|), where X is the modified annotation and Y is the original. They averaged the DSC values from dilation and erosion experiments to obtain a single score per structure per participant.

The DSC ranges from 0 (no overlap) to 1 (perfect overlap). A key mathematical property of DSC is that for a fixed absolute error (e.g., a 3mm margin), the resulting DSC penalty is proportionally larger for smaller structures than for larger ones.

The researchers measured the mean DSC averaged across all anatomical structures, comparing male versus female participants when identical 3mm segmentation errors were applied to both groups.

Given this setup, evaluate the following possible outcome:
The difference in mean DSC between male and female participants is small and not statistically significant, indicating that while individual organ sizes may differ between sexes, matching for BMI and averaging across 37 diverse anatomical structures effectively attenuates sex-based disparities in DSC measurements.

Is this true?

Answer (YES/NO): NO